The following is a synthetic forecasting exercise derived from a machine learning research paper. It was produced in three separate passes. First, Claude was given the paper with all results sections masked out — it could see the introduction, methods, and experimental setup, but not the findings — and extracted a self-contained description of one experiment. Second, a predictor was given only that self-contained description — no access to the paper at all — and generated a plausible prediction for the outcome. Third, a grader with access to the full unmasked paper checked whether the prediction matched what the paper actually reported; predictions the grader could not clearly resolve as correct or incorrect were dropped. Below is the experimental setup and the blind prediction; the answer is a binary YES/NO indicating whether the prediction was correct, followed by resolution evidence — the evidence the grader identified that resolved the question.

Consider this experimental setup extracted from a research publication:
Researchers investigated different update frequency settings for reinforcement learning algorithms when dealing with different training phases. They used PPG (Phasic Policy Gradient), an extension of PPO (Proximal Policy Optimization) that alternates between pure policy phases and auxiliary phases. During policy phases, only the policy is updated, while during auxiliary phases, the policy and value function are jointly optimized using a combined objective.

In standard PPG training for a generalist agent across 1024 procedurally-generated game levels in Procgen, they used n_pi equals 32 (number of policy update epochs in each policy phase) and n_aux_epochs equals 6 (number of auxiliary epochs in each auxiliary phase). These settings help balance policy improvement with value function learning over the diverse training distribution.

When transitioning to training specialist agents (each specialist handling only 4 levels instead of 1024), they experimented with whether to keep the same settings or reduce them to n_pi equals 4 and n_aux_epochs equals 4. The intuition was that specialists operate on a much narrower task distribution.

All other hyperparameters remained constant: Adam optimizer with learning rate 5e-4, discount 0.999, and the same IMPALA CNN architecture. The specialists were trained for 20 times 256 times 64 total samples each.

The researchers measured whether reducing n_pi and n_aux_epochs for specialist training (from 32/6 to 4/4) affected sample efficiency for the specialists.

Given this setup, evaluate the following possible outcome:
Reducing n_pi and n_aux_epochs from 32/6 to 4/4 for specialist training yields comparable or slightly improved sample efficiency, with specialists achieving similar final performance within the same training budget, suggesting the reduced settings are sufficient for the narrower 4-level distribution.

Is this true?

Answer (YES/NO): YES